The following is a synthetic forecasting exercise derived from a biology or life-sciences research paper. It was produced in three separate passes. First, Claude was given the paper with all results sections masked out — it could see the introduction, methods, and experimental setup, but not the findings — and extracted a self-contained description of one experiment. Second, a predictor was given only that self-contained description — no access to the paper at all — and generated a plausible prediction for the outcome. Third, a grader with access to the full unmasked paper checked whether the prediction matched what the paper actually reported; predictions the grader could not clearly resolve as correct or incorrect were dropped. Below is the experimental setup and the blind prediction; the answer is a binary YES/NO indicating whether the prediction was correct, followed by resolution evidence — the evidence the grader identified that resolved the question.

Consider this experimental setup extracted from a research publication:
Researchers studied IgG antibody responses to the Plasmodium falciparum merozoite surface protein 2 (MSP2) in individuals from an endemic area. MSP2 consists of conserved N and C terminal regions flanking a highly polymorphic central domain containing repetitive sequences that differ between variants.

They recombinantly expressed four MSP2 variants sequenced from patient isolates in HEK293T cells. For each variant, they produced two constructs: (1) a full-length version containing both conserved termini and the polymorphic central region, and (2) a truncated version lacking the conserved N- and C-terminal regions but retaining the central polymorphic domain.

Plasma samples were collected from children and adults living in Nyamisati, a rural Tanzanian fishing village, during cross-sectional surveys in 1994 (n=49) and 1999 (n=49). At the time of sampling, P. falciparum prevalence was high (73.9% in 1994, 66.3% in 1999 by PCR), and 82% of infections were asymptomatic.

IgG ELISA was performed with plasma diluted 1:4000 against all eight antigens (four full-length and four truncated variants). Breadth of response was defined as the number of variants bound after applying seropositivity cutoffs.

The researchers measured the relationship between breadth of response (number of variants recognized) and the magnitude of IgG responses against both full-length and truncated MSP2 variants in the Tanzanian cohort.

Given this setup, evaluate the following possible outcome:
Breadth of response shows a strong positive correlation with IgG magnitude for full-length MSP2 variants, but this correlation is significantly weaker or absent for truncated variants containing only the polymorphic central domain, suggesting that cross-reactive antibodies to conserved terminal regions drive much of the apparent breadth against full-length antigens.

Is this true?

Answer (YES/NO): NO